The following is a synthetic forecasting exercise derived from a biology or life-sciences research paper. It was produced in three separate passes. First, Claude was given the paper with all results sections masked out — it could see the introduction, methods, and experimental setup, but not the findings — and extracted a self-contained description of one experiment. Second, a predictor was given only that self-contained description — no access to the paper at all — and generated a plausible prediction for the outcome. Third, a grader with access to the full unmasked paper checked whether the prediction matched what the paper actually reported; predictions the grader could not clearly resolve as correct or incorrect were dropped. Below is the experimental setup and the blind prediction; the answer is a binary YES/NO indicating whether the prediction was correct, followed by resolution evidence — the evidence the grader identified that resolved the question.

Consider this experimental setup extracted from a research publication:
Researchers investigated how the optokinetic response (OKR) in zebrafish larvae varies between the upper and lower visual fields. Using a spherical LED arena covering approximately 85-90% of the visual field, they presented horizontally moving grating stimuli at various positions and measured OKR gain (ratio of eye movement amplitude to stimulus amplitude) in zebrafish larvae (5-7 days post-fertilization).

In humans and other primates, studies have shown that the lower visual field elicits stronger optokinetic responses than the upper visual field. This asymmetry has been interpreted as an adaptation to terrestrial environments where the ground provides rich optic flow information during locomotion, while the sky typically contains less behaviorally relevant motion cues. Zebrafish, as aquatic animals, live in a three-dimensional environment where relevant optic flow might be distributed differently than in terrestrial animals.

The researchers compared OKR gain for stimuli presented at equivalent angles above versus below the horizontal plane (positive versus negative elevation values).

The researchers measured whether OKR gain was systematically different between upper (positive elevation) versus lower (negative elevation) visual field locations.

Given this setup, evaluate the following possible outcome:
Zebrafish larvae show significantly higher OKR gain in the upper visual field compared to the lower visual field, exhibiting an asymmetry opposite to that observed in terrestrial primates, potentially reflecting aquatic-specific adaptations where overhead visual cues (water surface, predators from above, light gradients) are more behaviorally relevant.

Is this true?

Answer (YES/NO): NO